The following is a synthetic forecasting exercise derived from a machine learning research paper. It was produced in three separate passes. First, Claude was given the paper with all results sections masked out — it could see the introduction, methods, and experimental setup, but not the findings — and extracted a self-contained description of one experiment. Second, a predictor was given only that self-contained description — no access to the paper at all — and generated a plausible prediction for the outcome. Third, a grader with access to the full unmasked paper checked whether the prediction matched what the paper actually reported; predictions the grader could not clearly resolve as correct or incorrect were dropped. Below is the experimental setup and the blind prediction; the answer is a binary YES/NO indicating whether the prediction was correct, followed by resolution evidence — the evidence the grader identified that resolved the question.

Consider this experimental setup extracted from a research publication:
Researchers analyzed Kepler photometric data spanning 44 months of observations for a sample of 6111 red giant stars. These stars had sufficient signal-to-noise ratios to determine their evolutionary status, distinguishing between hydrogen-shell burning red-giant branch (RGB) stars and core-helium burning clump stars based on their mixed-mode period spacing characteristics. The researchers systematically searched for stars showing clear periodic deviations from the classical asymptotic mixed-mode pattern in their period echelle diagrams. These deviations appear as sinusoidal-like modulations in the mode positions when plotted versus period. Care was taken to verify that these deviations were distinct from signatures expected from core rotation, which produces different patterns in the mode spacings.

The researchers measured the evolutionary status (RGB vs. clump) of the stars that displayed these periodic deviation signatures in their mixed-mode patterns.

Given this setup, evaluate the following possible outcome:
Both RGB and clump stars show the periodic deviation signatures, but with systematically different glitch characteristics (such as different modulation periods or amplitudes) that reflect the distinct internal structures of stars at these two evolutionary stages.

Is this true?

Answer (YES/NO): NO